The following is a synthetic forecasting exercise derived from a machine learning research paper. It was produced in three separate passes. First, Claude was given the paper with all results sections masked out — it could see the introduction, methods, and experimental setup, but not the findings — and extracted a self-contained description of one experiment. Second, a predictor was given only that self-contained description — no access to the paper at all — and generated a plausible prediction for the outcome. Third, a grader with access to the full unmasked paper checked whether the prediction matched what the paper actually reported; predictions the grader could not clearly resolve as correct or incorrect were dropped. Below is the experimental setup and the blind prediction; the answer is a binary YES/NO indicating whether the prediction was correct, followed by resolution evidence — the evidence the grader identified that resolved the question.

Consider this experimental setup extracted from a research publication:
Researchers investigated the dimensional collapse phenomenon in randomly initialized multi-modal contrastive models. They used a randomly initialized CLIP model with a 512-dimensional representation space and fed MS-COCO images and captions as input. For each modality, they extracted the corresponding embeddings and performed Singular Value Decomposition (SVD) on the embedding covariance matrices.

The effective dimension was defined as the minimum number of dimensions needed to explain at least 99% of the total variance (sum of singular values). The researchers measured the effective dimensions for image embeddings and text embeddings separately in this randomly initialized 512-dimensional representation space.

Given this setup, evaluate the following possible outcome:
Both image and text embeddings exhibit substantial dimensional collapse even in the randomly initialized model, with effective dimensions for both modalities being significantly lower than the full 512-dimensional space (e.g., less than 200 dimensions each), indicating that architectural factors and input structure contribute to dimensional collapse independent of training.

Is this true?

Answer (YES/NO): NO